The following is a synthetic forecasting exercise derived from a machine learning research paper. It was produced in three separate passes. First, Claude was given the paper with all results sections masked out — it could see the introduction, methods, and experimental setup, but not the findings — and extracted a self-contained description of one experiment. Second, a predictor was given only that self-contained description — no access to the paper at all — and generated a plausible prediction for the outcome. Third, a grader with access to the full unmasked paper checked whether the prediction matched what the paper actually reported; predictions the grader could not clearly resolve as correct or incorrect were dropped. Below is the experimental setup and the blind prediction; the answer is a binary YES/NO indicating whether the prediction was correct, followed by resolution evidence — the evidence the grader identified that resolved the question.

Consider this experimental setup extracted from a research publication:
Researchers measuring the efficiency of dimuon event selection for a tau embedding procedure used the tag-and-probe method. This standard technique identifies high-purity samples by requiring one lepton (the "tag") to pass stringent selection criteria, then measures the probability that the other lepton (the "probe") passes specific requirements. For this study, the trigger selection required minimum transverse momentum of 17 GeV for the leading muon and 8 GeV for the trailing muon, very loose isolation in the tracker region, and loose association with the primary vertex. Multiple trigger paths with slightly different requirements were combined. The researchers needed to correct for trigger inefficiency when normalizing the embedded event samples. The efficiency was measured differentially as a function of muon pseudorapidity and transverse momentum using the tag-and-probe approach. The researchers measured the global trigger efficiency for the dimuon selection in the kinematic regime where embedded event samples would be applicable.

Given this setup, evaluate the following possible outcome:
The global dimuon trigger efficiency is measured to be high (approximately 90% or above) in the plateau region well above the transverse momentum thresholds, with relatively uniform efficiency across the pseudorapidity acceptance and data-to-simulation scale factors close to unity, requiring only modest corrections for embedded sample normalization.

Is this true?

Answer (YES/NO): NO